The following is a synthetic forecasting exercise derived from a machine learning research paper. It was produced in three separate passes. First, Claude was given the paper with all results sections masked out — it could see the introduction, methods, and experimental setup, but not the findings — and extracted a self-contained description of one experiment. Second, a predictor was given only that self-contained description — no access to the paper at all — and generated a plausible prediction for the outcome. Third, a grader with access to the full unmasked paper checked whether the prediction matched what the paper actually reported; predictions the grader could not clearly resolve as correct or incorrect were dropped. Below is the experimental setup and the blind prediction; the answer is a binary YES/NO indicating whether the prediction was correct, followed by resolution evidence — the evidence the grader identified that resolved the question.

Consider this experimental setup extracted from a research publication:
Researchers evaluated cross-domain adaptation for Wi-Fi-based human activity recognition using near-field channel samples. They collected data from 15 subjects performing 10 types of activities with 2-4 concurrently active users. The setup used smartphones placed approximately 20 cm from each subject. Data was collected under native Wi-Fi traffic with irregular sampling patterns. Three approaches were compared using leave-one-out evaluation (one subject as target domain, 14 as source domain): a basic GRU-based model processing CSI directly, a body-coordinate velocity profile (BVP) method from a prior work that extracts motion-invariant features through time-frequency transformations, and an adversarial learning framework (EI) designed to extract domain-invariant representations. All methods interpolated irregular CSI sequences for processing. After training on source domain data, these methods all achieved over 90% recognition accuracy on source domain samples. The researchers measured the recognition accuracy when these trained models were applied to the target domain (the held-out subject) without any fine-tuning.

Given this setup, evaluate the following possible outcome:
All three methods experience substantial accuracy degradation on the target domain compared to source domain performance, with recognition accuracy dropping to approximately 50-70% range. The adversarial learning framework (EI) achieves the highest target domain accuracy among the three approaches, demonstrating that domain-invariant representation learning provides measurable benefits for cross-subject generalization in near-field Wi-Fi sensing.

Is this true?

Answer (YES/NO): NO